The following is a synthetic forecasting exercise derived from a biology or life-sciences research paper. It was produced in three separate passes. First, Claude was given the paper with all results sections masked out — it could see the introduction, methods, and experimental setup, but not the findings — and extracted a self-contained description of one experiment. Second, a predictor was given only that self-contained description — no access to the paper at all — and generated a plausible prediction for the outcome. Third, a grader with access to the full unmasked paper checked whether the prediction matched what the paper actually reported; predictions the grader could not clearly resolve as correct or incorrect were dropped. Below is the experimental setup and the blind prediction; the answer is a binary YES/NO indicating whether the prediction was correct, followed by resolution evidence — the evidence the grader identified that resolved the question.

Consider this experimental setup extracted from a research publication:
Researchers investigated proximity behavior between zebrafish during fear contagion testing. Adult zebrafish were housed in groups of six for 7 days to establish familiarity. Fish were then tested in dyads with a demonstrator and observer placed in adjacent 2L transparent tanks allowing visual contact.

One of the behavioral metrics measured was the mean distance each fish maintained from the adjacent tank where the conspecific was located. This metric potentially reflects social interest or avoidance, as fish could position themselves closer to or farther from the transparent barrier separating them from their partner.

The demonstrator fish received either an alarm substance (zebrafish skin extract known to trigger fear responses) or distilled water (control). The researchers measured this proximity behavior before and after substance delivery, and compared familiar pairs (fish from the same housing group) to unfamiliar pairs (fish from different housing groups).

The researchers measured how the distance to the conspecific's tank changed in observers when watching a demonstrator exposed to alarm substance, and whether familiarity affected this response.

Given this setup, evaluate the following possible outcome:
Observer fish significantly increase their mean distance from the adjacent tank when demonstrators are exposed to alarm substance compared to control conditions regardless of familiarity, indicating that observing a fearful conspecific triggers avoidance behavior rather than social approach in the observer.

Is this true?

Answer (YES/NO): NO